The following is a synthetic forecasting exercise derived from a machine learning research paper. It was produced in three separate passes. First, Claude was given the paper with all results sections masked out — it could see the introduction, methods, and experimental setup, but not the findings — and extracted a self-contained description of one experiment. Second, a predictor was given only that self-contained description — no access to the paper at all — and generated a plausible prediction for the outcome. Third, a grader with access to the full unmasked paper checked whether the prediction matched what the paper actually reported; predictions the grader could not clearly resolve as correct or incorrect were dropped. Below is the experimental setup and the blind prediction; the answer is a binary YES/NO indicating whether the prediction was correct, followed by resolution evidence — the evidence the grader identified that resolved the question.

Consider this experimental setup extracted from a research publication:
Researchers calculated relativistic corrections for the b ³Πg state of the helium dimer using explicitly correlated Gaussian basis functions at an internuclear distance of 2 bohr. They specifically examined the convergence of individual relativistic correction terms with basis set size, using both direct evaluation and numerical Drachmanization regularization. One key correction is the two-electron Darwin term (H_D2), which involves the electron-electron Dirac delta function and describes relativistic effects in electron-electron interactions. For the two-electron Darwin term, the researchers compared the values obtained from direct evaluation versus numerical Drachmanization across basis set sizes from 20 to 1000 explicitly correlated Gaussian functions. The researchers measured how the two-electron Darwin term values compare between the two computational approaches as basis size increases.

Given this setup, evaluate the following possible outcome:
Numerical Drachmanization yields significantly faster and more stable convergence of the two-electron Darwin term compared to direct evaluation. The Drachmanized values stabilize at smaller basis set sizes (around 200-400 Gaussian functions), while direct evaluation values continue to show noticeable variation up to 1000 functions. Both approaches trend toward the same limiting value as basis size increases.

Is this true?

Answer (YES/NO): NO